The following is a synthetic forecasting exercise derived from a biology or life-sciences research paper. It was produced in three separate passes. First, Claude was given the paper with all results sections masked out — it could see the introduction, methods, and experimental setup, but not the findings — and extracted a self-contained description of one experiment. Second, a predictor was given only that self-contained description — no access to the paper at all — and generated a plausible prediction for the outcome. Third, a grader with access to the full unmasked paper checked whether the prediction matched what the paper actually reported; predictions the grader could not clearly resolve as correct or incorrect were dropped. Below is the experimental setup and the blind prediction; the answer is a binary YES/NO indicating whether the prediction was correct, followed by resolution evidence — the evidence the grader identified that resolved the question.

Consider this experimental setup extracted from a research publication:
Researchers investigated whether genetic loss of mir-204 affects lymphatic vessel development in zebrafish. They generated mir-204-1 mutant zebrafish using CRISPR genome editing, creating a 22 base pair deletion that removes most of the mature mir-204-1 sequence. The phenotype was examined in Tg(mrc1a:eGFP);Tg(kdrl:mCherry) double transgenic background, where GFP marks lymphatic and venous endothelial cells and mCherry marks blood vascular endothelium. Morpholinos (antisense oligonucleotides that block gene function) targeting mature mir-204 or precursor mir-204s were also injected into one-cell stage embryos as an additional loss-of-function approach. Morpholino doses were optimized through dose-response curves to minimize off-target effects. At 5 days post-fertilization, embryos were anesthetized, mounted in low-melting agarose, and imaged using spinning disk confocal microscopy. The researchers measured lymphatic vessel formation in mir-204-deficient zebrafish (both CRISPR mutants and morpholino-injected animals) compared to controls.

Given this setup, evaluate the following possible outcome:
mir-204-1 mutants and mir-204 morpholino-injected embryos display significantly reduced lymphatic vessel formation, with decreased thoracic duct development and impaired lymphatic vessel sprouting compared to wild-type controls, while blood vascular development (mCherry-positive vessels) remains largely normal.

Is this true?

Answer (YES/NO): NO